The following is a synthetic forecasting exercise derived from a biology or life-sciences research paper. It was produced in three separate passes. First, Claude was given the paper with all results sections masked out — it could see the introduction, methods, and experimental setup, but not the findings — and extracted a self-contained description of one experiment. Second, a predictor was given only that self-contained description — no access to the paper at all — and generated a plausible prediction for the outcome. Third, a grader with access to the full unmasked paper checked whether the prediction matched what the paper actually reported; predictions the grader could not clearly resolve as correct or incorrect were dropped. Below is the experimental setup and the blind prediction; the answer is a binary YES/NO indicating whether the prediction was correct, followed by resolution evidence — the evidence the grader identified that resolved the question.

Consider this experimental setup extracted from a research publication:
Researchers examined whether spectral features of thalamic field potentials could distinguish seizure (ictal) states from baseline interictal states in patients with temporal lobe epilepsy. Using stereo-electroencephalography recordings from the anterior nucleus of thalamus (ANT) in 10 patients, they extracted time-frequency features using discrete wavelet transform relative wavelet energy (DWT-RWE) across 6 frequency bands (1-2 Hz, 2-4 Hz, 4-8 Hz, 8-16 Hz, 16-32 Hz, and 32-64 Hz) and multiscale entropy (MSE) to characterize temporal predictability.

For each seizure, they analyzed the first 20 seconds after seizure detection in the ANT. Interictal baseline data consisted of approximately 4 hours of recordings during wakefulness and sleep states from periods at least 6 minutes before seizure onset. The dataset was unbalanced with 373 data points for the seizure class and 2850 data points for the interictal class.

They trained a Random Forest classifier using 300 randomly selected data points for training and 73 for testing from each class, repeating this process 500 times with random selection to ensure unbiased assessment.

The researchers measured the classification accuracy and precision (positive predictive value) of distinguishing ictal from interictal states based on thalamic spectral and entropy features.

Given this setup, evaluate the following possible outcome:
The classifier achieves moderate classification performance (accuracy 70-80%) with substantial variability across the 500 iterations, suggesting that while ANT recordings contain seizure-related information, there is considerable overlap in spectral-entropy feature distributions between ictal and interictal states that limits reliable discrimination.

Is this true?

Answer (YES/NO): NO